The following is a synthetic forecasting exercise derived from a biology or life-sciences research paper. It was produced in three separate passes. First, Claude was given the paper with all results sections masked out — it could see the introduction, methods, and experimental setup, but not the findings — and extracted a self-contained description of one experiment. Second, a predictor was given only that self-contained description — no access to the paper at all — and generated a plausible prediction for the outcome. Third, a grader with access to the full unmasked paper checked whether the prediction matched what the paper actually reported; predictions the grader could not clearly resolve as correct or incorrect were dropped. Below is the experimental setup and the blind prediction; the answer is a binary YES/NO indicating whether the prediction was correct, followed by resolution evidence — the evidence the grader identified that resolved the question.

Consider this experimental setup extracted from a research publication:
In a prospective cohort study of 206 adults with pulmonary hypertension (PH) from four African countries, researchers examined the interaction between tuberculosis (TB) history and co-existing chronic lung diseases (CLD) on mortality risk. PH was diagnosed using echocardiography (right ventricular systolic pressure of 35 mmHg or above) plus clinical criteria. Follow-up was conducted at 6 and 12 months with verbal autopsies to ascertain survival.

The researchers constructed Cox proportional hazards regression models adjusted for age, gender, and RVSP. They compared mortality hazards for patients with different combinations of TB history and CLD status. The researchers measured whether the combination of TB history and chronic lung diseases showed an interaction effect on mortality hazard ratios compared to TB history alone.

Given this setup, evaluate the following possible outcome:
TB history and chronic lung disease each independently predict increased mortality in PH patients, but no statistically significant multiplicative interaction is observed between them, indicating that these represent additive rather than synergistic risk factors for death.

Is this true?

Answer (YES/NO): NO